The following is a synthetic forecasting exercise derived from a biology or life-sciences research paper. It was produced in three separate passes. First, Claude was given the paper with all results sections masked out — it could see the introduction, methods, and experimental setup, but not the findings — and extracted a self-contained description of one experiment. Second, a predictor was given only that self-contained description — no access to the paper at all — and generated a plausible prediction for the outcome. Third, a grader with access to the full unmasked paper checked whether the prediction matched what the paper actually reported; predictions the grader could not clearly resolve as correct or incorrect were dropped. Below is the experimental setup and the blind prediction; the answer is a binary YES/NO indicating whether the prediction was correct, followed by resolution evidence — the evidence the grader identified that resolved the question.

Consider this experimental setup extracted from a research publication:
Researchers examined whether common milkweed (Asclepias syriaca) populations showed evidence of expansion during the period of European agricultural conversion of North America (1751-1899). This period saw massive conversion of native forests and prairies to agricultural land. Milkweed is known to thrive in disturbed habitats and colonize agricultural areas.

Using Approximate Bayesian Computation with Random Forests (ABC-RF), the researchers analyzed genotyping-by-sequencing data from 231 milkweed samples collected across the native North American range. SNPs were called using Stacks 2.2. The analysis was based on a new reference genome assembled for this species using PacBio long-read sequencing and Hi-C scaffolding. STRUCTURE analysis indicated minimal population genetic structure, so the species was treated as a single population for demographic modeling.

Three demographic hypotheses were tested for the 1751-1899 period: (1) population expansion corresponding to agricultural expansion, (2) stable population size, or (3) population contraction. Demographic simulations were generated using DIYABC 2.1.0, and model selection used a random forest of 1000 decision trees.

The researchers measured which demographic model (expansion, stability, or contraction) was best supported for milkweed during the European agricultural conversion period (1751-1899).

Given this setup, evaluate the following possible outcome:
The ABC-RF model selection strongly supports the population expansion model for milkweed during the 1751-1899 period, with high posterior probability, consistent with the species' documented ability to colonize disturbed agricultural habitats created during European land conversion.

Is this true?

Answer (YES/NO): YES